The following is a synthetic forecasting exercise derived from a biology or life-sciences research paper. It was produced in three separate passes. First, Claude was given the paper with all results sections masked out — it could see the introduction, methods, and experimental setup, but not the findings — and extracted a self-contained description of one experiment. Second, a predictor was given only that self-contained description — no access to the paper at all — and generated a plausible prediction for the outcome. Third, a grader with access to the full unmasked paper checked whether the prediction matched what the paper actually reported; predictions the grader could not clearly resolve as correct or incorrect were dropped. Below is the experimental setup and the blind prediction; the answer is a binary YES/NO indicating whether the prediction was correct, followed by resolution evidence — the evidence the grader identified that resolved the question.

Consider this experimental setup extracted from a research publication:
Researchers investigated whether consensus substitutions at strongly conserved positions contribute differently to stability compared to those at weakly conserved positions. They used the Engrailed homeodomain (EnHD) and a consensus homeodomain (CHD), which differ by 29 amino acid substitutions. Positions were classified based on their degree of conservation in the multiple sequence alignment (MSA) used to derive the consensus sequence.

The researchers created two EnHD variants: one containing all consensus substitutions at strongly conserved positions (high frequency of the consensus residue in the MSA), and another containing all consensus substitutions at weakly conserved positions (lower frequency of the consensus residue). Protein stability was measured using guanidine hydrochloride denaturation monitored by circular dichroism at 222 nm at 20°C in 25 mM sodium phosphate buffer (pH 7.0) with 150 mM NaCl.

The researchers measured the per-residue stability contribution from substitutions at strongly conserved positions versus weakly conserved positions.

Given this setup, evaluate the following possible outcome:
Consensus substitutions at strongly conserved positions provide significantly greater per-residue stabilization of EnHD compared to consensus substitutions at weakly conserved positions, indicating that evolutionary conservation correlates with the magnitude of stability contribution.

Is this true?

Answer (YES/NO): YES